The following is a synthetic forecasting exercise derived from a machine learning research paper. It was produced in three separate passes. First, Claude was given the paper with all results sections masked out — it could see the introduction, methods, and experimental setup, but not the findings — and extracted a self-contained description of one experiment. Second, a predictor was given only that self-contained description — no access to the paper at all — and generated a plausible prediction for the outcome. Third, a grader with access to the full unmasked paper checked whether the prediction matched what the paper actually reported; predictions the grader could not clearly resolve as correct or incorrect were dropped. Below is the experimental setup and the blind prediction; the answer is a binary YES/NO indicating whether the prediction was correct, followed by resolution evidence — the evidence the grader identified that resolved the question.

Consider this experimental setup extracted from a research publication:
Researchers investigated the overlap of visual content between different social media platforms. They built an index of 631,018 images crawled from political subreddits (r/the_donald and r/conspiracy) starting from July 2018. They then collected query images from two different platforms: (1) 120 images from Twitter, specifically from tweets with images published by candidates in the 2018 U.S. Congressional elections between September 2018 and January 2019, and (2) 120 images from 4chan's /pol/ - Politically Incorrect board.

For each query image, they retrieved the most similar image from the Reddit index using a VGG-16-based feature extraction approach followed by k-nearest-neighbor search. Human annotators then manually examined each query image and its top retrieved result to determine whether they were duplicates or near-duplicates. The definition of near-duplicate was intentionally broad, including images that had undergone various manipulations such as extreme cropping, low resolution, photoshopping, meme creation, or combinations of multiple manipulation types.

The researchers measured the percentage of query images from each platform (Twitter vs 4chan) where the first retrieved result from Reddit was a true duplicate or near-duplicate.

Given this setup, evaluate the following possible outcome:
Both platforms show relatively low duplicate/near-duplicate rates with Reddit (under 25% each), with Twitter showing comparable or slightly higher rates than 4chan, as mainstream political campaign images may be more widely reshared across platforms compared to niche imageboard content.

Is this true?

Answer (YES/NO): YES